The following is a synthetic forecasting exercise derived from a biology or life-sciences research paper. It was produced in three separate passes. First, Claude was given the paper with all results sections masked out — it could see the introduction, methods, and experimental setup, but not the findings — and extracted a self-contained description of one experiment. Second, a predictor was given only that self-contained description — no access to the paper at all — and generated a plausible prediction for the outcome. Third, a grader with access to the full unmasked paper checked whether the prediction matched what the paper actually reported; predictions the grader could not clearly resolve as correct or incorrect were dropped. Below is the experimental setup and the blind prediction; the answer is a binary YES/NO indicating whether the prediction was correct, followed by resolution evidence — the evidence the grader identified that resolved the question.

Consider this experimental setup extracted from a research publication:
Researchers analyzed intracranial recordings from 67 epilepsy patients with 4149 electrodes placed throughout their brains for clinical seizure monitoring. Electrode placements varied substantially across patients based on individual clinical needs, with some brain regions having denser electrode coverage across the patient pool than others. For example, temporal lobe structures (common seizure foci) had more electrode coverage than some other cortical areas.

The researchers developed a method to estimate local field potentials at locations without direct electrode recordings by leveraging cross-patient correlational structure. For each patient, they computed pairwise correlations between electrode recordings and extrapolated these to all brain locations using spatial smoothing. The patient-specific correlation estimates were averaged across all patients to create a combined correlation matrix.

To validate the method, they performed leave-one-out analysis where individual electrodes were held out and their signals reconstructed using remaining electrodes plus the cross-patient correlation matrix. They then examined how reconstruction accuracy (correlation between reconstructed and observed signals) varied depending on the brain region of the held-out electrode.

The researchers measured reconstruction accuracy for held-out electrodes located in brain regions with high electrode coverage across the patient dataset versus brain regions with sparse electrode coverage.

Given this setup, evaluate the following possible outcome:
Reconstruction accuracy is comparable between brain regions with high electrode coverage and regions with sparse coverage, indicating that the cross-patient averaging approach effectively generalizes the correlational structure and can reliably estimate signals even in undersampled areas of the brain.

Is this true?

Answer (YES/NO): NO